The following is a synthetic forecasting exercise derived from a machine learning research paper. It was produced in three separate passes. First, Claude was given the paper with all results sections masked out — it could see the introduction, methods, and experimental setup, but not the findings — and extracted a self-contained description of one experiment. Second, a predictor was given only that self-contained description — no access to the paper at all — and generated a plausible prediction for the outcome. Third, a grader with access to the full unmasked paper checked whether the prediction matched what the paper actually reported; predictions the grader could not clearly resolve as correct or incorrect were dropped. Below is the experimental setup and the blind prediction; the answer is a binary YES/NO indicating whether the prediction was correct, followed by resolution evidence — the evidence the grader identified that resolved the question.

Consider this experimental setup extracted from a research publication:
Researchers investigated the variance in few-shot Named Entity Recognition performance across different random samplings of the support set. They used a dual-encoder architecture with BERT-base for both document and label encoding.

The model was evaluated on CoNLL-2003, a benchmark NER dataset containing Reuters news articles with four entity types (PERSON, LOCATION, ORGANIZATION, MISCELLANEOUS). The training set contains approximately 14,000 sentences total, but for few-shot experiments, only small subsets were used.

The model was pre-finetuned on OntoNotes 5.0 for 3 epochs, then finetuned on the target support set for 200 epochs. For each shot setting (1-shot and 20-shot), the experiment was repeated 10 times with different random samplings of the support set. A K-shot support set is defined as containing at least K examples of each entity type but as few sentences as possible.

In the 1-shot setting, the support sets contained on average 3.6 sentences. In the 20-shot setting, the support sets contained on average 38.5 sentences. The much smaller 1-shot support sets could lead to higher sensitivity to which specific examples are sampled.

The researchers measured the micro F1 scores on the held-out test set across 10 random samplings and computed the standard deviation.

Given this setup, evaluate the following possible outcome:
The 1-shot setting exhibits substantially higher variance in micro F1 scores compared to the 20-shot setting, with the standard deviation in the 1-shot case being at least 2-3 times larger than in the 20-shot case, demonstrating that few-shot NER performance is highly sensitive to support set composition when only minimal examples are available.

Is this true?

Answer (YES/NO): YES